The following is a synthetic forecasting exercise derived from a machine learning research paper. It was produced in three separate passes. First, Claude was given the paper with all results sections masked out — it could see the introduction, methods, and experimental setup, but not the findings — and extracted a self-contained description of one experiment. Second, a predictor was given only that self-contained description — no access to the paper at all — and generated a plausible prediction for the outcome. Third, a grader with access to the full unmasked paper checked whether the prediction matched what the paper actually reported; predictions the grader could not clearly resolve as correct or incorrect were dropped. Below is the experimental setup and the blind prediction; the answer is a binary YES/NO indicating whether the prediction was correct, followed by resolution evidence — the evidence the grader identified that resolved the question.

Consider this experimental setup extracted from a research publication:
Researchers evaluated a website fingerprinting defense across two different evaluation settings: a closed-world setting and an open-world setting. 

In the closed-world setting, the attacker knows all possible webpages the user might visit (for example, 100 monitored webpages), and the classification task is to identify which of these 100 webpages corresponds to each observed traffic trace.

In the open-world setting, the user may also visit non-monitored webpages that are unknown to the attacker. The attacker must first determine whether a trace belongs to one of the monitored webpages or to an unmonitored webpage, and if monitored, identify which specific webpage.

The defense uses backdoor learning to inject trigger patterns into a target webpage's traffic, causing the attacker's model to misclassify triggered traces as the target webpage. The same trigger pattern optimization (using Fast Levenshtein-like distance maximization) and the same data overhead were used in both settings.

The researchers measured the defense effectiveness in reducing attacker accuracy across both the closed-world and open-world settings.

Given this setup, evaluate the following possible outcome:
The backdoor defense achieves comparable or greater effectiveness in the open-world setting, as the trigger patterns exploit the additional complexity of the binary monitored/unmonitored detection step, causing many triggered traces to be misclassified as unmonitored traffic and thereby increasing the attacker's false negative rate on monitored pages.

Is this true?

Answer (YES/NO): NO